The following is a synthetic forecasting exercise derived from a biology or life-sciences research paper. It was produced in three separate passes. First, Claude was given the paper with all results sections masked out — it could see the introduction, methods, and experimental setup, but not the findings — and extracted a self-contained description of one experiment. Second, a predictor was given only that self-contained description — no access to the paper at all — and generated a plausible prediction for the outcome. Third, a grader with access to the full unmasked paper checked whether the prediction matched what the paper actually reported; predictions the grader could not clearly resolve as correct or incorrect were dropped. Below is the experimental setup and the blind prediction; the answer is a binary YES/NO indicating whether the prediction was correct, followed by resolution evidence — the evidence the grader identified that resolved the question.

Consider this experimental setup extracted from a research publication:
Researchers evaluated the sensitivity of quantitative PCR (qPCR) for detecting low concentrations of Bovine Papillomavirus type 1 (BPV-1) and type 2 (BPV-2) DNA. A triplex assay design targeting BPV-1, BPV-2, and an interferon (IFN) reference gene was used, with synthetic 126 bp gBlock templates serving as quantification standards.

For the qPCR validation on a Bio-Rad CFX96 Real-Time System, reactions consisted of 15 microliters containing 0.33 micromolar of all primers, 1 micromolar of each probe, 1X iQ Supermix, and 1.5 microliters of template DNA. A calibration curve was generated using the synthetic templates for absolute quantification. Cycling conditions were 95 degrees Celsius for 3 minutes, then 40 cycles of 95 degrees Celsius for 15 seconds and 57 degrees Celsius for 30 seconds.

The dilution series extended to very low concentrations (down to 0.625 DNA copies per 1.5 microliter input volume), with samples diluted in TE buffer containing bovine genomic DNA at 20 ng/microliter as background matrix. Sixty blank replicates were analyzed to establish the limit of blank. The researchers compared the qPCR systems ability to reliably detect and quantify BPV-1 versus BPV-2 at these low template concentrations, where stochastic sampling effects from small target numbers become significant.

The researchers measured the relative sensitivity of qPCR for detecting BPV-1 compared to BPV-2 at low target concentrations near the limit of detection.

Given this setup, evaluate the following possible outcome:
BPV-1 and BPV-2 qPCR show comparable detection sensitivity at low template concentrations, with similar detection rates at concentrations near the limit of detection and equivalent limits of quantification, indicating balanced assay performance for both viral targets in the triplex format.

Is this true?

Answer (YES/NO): NO